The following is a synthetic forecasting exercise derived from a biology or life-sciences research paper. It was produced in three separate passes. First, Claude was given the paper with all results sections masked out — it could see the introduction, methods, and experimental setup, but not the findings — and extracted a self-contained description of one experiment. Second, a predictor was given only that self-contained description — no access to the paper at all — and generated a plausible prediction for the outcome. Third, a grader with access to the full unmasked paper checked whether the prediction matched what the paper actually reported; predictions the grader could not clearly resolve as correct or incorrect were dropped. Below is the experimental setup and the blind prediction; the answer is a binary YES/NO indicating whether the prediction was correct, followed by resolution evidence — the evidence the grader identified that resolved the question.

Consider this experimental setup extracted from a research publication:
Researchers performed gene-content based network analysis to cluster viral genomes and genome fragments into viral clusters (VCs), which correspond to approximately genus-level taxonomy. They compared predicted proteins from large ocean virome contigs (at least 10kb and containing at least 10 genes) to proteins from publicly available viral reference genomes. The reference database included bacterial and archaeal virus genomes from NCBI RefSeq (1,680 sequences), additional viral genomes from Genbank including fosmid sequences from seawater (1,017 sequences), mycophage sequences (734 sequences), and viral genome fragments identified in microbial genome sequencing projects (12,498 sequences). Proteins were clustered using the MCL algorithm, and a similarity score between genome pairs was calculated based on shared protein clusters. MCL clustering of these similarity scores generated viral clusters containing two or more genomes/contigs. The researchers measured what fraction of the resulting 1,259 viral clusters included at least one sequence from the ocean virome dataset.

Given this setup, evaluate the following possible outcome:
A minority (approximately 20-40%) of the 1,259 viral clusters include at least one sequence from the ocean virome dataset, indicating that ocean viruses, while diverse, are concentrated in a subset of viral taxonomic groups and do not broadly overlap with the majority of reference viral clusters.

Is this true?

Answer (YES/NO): NO